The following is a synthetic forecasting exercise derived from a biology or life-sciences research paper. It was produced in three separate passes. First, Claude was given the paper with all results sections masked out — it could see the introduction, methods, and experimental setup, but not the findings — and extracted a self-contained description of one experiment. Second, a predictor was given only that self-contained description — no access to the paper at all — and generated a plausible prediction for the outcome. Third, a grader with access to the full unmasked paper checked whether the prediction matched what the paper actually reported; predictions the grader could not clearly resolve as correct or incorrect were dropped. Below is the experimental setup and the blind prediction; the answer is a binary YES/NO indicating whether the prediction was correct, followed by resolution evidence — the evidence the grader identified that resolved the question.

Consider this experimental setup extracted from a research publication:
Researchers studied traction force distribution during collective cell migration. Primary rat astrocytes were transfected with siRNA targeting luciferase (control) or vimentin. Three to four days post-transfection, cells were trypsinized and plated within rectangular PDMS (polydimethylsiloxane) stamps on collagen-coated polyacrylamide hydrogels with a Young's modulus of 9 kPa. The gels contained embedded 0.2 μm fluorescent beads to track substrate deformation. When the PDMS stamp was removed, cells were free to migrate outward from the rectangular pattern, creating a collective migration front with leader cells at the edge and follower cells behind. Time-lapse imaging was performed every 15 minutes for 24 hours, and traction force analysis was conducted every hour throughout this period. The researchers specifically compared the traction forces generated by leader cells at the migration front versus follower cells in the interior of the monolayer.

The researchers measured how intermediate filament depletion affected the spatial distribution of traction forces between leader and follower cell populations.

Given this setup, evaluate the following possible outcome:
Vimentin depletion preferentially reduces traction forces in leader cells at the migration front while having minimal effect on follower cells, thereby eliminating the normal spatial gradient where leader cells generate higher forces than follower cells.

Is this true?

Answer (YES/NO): NO